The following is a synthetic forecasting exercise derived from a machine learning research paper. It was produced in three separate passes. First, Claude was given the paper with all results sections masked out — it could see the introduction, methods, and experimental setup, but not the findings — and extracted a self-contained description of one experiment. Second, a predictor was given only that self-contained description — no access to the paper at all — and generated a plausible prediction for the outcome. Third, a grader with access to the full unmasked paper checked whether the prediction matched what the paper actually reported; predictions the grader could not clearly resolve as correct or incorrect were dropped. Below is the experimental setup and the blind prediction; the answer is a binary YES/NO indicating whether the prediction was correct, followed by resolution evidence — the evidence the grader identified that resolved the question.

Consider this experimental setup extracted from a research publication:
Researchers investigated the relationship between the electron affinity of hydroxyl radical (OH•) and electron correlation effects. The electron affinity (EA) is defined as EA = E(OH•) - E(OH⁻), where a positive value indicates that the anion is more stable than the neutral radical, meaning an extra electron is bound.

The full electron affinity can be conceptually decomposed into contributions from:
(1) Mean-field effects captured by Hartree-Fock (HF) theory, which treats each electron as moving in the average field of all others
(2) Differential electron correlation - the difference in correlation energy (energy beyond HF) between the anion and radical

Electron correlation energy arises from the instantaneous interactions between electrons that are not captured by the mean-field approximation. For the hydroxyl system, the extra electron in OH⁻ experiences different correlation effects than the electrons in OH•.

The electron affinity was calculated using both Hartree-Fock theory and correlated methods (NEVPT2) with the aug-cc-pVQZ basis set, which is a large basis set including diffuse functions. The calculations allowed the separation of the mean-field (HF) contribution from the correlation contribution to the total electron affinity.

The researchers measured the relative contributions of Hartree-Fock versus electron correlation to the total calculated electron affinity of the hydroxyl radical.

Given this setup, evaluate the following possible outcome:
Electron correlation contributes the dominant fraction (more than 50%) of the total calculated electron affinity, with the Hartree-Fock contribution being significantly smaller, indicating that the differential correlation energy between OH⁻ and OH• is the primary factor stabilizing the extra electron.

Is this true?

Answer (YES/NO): YES